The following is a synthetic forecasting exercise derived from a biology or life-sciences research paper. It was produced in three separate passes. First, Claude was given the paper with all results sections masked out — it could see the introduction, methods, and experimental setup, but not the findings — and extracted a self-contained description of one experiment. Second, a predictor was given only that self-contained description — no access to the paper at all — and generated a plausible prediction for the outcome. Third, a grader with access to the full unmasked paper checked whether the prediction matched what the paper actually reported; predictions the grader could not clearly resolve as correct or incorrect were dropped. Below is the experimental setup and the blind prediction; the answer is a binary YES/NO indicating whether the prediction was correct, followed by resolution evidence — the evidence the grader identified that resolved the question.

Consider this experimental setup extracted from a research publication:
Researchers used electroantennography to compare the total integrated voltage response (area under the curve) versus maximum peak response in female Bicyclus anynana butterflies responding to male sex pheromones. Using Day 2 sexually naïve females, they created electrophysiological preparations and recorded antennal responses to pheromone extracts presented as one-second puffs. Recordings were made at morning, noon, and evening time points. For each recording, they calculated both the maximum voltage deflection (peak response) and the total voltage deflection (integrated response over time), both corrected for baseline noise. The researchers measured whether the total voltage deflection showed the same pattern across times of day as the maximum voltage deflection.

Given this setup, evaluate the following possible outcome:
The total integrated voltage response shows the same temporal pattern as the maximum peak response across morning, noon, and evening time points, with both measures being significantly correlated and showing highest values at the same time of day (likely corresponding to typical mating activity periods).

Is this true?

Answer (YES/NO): NO